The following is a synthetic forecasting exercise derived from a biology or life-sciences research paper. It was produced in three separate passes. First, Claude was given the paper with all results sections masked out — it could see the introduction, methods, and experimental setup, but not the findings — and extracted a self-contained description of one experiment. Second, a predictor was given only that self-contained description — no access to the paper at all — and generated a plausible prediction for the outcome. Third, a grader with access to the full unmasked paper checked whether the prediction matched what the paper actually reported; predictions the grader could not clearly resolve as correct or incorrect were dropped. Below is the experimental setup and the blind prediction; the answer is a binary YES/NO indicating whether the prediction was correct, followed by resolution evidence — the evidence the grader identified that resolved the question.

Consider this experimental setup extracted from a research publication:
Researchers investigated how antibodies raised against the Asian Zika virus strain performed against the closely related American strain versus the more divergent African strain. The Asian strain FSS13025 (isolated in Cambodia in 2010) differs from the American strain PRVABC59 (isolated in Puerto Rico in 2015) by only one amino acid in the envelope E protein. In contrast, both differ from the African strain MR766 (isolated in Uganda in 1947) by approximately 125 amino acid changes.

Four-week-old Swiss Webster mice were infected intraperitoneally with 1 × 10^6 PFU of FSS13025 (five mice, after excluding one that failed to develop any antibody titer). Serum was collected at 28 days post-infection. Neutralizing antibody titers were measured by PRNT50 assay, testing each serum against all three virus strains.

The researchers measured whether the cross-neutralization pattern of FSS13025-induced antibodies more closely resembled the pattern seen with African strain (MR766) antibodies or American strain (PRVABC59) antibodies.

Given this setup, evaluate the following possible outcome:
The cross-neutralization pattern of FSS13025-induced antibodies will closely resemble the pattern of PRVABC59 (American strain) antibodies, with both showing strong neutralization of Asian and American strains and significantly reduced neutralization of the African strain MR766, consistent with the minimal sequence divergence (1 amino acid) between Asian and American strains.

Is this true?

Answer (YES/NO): NO